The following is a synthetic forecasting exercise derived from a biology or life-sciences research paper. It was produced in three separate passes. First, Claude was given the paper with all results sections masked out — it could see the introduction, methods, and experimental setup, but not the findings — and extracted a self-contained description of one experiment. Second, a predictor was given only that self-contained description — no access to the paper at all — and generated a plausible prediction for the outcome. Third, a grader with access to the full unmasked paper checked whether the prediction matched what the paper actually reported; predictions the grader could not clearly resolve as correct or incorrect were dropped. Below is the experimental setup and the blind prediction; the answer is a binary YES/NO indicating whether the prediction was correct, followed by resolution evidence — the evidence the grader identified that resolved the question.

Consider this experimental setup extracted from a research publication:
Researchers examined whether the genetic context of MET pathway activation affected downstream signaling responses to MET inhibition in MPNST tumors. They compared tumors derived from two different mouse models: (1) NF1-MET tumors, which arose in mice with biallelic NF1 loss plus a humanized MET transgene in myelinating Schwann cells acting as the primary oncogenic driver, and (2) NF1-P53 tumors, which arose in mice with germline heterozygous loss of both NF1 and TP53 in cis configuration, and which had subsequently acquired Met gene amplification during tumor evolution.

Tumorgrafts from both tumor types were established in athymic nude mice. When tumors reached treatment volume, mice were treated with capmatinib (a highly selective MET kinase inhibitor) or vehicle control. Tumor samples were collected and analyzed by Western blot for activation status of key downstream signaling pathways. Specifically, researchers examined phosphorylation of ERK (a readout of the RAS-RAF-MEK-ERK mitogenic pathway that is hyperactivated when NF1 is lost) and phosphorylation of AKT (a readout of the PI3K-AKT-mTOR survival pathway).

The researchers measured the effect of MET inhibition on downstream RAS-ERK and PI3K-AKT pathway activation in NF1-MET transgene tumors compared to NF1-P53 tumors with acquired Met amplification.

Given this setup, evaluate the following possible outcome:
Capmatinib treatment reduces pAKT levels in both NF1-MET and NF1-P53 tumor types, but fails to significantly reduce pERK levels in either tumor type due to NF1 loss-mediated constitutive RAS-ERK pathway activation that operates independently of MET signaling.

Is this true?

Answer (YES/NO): NO